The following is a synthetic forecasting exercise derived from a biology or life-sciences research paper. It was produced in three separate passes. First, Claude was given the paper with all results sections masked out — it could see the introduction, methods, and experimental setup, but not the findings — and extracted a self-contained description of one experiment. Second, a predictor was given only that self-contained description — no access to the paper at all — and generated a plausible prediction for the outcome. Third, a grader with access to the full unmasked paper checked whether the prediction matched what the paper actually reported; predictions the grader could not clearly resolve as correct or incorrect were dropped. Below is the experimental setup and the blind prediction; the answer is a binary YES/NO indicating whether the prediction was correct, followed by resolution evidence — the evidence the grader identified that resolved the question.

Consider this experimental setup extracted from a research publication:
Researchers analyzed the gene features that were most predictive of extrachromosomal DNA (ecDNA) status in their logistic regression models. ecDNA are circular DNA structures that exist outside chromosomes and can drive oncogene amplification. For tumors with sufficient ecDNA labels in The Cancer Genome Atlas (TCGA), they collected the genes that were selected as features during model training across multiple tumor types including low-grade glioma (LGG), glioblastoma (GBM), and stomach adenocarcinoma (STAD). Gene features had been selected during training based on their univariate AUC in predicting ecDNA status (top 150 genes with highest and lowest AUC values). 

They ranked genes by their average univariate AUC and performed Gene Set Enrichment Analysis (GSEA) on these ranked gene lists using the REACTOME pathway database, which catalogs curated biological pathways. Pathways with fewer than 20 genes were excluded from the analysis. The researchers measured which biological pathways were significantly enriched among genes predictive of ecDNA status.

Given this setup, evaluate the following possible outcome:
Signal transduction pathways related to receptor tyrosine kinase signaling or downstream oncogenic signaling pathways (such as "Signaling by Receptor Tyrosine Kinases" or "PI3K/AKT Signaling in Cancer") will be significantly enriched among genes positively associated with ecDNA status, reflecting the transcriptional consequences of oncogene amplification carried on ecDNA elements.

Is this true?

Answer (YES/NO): NO